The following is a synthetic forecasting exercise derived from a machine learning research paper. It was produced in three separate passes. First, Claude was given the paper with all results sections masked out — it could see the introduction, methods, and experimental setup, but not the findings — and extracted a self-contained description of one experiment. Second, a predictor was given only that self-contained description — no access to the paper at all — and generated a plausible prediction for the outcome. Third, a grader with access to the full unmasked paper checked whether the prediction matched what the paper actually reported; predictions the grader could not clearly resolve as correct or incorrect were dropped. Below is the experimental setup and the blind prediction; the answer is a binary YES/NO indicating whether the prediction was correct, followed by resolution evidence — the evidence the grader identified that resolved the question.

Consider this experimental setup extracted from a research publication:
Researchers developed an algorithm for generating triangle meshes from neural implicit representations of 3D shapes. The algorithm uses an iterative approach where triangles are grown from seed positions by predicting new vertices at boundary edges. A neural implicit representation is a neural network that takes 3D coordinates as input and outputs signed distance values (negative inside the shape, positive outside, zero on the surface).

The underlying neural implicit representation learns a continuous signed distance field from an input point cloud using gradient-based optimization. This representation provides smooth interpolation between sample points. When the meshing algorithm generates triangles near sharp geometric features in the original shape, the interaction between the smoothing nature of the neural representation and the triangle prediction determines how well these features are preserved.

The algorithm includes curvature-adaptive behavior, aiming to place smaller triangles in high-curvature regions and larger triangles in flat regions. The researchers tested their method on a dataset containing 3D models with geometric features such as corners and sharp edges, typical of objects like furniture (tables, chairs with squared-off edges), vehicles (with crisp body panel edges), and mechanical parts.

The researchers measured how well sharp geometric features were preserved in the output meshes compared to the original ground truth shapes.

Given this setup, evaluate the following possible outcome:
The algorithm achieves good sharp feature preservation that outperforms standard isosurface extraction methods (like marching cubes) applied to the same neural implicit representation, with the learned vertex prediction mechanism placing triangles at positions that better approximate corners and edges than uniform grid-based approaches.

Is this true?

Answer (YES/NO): NO